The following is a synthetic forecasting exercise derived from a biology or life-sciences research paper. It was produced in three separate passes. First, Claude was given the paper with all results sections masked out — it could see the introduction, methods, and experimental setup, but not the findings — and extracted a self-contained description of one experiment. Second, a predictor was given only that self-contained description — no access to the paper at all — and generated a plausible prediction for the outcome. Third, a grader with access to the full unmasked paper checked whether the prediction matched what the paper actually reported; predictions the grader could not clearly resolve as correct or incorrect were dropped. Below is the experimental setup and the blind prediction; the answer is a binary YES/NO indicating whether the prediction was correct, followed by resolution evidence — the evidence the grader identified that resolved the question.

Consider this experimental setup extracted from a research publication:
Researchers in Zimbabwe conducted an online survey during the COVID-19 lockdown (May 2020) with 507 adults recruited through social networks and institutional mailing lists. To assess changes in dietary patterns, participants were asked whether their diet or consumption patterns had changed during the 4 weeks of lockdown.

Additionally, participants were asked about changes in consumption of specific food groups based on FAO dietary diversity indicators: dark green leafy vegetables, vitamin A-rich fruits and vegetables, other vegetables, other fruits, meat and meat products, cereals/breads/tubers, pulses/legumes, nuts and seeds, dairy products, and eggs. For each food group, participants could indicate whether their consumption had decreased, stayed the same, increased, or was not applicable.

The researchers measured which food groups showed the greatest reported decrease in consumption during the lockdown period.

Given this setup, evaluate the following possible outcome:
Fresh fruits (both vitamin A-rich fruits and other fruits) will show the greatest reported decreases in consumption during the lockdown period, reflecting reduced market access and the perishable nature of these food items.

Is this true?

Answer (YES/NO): YES